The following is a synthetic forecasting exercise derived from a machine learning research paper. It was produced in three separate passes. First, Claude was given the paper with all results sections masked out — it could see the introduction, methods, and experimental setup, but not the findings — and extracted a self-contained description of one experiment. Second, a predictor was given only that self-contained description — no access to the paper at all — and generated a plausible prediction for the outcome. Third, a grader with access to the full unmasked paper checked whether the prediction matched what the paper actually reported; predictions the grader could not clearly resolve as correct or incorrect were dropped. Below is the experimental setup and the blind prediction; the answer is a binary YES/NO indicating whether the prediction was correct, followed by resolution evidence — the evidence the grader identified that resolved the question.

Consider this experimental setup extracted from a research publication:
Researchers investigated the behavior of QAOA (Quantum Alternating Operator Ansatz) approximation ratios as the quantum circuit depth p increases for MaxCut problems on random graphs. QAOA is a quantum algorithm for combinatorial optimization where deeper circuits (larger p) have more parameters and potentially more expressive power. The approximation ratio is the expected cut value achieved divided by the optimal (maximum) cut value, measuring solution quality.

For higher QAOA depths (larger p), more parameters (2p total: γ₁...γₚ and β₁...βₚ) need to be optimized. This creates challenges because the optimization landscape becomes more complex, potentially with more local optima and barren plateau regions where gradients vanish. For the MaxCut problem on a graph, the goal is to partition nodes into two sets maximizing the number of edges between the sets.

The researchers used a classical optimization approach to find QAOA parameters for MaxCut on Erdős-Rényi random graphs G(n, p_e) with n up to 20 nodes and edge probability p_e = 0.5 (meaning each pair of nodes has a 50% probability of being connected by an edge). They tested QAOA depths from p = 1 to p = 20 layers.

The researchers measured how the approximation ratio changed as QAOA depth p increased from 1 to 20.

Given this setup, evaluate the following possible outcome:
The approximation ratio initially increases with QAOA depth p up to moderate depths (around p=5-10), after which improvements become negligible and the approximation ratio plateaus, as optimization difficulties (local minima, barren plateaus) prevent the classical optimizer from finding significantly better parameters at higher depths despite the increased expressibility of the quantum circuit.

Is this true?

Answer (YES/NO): NO